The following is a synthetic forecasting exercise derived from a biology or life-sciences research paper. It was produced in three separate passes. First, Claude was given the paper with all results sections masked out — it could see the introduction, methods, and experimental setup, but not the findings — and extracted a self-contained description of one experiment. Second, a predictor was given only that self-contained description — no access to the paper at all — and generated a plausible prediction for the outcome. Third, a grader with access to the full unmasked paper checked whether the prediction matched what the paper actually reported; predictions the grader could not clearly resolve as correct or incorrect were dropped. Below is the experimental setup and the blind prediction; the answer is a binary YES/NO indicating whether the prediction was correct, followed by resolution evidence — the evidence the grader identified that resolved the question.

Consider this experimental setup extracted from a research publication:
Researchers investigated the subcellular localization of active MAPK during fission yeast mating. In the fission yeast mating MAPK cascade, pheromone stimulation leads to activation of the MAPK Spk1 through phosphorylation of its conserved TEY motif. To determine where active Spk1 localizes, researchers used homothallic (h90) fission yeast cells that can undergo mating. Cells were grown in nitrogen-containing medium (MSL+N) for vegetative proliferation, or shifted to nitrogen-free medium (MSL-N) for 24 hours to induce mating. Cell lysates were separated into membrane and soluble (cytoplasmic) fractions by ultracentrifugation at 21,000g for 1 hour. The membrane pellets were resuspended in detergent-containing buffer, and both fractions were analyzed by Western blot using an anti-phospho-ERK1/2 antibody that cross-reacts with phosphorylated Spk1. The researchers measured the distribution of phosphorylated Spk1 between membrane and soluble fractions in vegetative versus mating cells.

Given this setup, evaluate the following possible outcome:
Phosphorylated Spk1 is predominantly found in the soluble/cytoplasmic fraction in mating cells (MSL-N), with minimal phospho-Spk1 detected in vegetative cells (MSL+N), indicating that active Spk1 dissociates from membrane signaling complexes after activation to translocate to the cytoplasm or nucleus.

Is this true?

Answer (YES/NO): NO